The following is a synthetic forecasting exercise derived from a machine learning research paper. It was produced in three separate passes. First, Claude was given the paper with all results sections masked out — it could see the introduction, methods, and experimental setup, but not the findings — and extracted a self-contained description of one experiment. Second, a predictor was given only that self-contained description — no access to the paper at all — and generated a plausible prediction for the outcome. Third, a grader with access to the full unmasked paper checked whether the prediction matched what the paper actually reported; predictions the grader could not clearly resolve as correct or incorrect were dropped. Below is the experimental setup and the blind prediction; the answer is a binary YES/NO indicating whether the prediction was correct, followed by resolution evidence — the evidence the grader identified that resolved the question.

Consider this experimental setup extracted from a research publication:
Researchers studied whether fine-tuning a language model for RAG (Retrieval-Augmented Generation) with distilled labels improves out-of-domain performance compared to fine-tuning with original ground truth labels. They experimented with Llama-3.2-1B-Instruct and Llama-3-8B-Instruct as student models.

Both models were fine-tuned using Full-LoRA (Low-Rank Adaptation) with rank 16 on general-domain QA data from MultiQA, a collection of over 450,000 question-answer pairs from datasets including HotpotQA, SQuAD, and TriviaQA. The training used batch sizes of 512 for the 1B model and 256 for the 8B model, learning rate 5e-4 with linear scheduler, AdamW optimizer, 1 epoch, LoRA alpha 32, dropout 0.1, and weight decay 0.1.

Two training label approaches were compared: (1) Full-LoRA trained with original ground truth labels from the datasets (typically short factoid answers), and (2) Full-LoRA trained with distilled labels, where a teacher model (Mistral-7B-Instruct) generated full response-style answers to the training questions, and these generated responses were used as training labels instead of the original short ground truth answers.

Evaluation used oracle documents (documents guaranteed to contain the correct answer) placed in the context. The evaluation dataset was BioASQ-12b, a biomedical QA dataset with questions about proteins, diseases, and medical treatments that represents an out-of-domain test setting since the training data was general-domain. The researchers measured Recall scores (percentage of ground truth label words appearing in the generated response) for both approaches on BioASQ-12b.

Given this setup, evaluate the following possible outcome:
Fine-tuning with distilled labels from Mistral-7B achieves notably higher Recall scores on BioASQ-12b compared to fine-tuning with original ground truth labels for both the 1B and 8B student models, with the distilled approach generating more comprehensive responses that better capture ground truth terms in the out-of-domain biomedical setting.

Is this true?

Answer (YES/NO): YES